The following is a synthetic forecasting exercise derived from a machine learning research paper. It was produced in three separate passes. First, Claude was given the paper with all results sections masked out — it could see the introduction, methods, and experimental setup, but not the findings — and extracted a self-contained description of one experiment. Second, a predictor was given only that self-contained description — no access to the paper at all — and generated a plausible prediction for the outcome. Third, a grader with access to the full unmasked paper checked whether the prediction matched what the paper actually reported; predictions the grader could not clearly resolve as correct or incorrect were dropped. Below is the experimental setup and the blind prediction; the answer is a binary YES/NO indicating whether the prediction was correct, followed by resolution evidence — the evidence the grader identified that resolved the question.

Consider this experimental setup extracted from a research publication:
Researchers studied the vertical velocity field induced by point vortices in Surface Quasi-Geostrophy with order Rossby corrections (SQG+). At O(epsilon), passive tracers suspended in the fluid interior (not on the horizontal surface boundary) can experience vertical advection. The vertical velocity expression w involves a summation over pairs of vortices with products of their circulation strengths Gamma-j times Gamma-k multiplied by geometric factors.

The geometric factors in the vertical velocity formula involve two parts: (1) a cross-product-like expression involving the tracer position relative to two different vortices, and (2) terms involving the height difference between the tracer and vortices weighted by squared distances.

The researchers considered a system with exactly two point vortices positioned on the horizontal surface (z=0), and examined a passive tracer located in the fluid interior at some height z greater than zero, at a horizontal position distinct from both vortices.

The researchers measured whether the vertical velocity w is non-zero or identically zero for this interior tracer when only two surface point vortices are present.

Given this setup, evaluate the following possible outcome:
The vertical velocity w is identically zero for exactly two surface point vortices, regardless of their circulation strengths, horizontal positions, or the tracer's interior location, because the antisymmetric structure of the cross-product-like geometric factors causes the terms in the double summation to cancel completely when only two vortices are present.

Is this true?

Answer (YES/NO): NO